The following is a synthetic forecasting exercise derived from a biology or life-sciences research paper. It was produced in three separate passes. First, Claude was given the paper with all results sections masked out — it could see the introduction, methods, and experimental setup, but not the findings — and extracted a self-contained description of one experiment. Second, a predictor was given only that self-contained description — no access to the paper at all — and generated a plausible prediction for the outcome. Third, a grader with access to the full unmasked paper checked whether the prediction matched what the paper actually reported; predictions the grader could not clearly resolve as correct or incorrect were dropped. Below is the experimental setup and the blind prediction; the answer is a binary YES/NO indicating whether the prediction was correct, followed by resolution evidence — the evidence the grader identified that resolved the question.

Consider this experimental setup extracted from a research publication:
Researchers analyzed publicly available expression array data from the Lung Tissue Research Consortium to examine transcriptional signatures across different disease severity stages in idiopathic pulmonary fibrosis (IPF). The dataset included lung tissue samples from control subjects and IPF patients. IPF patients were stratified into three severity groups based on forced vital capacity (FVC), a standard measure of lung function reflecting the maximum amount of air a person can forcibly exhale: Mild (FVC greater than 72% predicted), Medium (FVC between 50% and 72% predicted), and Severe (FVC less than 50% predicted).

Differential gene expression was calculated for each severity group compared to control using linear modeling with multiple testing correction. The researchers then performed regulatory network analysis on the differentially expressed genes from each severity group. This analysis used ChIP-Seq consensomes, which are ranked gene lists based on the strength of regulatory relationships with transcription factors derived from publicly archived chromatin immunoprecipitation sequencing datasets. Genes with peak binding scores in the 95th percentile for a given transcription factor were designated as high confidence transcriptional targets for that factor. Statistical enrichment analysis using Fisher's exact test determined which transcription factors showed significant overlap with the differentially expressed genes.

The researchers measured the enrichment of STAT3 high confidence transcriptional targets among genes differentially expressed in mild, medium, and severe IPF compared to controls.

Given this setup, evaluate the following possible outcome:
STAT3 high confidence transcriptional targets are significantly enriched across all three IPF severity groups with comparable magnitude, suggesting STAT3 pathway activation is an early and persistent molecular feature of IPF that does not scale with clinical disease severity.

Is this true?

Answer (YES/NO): NO